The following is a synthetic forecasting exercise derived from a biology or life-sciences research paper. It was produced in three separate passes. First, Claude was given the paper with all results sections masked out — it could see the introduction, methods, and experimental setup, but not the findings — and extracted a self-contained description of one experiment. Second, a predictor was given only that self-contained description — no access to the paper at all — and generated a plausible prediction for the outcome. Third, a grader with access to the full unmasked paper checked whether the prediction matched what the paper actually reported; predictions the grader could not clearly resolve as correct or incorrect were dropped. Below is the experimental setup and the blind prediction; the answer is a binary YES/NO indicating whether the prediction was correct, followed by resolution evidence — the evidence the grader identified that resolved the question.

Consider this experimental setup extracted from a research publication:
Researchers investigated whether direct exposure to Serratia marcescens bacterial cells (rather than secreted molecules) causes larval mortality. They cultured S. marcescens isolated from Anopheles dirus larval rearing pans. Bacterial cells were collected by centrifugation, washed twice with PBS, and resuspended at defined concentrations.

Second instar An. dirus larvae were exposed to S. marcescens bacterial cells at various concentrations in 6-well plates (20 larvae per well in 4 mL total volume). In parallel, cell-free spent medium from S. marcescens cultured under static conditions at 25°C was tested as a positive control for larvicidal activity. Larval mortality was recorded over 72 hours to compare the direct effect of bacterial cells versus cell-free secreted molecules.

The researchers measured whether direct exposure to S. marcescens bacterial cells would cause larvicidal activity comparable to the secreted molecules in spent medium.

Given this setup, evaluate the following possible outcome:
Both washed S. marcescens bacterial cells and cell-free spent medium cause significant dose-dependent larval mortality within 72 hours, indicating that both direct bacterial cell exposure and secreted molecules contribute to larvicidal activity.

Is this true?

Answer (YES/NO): NO